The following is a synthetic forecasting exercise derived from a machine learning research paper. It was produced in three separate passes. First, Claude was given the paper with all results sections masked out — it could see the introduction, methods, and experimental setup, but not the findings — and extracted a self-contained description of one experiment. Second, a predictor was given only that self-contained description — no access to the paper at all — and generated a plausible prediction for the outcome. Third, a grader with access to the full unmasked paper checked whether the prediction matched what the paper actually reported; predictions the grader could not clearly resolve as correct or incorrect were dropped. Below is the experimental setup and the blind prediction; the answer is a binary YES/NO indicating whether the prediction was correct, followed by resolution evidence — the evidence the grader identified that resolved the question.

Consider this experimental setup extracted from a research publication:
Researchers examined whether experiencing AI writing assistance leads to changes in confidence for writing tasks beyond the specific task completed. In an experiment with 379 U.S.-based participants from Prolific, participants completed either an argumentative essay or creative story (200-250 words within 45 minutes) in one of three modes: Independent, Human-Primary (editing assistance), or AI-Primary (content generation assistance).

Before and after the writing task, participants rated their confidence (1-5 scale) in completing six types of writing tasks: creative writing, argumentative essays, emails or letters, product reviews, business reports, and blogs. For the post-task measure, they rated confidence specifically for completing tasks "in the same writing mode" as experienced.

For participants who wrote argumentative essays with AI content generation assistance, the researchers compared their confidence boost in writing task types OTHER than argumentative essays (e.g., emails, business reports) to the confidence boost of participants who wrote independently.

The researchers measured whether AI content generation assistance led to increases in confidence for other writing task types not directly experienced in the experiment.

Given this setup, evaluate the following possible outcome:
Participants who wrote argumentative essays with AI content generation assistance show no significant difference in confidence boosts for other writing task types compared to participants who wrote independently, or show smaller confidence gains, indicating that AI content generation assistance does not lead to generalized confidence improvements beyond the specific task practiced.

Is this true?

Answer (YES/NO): NO